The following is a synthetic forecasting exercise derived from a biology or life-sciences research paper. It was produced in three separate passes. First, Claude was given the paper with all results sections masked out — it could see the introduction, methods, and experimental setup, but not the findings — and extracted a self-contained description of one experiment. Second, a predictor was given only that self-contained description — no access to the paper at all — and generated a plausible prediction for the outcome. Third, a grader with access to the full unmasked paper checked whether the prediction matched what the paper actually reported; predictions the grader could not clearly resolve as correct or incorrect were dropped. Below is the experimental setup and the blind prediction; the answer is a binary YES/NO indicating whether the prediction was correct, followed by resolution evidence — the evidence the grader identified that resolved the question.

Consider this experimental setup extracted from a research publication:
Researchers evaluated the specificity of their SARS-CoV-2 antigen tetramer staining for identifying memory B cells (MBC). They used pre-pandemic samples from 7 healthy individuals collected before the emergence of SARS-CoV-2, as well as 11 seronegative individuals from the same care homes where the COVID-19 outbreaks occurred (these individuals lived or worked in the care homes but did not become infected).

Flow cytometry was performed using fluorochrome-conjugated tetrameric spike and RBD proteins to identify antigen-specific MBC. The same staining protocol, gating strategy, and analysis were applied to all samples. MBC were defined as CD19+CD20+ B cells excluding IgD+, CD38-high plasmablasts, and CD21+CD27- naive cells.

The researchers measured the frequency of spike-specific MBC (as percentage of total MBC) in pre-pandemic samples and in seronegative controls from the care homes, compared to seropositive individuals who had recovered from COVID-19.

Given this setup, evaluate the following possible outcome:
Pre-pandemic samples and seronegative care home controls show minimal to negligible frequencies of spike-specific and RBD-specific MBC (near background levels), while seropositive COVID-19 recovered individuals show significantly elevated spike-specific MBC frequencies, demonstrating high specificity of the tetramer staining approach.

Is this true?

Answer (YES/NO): YES